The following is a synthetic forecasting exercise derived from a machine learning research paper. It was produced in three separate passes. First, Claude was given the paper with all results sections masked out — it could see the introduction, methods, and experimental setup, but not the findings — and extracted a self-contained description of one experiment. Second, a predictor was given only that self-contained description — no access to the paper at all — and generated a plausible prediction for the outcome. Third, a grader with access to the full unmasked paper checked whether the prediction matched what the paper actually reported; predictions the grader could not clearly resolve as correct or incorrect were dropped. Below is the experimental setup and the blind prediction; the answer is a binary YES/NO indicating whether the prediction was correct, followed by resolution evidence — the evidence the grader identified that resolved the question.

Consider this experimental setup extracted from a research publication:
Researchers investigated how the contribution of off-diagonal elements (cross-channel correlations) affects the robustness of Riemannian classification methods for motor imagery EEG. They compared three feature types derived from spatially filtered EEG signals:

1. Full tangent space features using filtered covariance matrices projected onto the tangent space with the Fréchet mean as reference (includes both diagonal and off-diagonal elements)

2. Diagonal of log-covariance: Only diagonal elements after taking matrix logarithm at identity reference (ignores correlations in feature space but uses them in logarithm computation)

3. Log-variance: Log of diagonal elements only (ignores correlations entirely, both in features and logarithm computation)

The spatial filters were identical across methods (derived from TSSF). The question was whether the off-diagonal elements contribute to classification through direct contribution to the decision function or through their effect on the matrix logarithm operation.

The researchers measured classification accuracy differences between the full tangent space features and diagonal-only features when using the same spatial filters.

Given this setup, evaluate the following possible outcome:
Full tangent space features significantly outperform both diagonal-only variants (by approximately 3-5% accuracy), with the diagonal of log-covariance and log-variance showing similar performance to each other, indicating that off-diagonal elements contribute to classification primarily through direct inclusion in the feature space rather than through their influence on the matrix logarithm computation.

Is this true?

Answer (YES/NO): NO